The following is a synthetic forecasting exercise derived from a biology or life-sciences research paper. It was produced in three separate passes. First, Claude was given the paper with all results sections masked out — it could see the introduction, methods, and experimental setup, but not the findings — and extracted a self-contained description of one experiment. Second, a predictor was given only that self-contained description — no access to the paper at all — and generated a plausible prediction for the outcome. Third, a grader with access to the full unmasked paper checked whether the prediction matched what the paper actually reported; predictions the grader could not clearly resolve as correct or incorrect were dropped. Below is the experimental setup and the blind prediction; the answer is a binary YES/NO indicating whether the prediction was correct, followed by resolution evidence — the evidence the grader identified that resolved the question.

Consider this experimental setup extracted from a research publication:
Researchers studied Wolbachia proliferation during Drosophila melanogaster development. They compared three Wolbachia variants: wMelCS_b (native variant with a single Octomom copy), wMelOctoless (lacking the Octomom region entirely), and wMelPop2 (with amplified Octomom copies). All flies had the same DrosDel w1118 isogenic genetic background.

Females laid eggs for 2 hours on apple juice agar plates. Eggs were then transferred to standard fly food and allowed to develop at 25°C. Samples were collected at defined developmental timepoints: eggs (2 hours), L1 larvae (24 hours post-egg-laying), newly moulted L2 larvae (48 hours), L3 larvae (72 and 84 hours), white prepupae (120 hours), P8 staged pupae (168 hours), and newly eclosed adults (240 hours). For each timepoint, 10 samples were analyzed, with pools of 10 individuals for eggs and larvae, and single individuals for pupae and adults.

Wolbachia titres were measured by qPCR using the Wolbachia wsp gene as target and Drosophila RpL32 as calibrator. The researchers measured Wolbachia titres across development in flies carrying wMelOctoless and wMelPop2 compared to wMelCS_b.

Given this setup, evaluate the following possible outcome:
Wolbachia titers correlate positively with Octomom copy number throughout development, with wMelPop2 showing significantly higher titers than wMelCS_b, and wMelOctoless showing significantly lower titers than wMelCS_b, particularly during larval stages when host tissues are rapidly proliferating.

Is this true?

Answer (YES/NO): NO